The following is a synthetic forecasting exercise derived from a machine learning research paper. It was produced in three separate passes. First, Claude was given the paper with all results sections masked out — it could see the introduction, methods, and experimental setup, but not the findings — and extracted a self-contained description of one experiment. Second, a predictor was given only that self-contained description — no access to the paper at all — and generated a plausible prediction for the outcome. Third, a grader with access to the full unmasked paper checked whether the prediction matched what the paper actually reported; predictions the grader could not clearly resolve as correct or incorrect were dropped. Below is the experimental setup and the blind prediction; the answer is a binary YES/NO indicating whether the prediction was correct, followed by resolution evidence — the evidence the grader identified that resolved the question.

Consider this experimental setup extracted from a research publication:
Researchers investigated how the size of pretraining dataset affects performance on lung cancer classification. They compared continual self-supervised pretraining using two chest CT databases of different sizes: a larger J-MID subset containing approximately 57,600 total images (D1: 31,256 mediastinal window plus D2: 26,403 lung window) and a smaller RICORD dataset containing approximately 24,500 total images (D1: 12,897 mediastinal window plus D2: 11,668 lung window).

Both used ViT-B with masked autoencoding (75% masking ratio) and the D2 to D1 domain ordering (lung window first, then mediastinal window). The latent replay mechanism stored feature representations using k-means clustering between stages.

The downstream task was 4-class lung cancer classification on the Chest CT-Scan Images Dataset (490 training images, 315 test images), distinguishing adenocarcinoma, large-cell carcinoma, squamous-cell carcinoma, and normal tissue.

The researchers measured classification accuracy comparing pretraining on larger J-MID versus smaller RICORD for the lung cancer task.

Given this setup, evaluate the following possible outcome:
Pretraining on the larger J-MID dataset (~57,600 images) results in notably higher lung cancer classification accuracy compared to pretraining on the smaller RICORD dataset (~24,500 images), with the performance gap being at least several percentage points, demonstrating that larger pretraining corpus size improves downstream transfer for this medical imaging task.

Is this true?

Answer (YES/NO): NO